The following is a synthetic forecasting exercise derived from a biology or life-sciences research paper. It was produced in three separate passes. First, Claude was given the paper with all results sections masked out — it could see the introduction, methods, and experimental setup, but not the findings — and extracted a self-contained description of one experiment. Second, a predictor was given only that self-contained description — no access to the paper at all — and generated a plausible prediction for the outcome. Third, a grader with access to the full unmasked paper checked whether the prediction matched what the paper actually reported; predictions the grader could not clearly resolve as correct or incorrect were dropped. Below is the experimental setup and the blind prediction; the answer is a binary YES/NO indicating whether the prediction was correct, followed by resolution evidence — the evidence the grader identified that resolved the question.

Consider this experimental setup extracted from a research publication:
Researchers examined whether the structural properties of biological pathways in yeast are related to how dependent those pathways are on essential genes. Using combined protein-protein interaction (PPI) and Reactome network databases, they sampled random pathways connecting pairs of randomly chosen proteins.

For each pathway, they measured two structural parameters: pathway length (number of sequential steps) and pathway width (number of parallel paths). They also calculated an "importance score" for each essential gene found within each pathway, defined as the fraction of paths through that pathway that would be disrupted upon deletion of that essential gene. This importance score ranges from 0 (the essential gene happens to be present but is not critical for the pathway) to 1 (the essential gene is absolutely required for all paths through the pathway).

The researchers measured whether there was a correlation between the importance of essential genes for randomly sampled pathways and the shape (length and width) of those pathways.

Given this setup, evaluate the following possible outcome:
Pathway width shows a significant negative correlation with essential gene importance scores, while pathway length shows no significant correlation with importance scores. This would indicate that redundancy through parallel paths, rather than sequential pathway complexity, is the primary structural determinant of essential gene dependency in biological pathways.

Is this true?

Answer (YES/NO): NO